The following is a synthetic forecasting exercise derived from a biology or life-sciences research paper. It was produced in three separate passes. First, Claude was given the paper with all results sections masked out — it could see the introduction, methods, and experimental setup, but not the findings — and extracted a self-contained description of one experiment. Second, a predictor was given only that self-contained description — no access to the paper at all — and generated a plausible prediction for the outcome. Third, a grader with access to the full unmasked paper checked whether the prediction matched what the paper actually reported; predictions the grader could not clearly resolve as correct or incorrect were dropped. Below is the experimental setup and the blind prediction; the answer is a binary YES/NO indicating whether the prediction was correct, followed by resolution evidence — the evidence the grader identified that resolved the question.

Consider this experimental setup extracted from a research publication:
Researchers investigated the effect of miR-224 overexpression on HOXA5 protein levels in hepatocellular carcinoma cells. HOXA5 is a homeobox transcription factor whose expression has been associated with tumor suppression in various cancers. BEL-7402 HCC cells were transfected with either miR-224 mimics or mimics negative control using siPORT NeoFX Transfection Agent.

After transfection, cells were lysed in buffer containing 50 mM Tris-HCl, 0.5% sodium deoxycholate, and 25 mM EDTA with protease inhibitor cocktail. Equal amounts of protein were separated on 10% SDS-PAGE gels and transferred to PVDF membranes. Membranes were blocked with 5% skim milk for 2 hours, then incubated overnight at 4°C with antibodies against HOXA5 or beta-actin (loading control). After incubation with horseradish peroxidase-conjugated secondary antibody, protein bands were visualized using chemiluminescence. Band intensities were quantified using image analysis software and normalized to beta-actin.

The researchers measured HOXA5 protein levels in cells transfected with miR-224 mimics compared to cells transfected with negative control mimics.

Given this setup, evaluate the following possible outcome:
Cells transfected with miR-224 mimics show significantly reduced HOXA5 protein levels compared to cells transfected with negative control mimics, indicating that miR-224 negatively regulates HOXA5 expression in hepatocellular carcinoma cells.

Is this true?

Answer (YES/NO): YES